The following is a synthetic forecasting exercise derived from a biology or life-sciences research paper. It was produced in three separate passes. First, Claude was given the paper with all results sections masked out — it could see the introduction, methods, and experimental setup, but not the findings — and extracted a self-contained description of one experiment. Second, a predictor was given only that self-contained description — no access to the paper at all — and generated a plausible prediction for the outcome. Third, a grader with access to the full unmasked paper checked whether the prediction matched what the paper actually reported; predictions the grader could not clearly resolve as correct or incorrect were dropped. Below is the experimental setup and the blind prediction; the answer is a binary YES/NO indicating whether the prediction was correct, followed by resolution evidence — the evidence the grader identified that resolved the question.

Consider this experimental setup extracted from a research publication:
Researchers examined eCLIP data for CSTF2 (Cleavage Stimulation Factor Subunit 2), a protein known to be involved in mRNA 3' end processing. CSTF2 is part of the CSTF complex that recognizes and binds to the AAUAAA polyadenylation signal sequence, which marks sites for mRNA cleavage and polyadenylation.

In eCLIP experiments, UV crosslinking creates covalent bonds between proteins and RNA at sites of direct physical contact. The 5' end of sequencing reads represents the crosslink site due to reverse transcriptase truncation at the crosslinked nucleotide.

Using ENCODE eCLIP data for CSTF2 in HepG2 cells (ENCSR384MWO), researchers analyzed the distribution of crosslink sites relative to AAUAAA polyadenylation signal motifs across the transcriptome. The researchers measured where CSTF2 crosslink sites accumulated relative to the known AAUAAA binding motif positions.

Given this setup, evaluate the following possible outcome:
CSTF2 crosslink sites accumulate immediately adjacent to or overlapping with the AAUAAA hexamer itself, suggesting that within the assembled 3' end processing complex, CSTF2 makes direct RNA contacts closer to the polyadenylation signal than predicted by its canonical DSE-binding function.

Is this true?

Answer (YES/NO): NO